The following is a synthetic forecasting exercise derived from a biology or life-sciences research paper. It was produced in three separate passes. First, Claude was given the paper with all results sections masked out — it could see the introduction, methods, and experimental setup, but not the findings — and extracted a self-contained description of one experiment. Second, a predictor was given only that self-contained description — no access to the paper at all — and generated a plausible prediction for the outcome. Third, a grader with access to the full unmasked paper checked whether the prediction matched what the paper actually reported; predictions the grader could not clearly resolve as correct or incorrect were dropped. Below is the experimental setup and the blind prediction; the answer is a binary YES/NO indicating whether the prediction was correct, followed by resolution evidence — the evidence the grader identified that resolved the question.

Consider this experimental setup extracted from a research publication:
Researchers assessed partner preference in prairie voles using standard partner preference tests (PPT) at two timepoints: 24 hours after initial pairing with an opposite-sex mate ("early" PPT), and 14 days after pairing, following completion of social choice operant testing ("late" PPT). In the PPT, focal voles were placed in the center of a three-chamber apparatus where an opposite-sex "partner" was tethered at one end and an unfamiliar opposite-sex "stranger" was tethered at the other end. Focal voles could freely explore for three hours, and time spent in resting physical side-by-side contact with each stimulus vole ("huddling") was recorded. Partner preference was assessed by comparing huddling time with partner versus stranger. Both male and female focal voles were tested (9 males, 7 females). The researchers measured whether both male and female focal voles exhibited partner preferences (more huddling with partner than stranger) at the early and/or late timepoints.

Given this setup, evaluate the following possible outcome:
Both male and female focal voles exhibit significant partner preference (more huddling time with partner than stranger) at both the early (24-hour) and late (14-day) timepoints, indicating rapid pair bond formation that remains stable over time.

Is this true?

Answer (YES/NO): YES